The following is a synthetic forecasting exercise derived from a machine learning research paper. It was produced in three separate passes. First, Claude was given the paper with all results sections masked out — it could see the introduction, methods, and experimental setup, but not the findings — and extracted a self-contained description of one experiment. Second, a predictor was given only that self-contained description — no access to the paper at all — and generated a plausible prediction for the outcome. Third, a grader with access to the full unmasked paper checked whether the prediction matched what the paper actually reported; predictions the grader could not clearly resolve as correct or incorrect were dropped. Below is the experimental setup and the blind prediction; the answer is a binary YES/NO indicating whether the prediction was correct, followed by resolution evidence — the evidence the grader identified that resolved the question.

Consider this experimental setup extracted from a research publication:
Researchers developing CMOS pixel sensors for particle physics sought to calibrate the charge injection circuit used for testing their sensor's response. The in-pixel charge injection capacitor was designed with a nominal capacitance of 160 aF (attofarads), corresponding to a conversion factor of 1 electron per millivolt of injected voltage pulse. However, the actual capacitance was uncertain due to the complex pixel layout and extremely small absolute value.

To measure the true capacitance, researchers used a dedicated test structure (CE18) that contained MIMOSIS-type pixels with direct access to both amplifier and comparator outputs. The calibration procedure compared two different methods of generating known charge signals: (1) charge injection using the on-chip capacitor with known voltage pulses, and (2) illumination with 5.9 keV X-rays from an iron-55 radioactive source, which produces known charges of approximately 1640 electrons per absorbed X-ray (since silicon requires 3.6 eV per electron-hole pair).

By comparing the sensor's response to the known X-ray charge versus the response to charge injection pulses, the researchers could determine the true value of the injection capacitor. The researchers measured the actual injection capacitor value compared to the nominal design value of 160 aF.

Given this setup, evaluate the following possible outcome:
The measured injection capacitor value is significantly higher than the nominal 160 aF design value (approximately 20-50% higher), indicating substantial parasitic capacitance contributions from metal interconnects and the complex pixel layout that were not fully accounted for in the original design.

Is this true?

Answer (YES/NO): NO